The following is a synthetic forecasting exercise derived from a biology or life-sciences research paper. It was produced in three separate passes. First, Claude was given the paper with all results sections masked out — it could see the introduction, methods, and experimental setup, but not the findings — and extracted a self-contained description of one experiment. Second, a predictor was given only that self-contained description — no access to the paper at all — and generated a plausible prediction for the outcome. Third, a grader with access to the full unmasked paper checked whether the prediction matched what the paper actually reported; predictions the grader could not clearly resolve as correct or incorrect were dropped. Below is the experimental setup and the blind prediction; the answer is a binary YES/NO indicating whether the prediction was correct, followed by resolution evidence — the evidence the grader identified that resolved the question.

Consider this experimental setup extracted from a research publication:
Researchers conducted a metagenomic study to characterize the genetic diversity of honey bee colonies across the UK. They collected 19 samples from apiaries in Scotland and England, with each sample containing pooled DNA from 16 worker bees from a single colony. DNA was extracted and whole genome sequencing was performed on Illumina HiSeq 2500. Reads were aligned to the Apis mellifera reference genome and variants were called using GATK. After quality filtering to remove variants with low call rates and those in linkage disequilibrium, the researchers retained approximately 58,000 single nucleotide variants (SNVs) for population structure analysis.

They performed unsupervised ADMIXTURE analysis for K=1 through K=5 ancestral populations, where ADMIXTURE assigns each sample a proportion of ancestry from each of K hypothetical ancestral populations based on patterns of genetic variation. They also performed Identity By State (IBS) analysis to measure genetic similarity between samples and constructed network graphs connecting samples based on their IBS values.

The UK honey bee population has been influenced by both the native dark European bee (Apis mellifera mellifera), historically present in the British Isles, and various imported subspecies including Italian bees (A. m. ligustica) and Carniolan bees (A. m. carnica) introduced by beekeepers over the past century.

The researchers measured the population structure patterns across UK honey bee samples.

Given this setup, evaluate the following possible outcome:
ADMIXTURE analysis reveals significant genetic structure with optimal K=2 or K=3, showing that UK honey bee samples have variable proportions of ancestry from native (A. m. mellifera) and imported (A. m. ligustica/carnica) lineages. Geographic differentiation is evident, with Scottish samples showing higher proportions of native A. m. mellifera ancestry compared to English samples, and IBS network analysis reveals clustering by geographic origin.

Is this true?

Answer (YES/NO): NO